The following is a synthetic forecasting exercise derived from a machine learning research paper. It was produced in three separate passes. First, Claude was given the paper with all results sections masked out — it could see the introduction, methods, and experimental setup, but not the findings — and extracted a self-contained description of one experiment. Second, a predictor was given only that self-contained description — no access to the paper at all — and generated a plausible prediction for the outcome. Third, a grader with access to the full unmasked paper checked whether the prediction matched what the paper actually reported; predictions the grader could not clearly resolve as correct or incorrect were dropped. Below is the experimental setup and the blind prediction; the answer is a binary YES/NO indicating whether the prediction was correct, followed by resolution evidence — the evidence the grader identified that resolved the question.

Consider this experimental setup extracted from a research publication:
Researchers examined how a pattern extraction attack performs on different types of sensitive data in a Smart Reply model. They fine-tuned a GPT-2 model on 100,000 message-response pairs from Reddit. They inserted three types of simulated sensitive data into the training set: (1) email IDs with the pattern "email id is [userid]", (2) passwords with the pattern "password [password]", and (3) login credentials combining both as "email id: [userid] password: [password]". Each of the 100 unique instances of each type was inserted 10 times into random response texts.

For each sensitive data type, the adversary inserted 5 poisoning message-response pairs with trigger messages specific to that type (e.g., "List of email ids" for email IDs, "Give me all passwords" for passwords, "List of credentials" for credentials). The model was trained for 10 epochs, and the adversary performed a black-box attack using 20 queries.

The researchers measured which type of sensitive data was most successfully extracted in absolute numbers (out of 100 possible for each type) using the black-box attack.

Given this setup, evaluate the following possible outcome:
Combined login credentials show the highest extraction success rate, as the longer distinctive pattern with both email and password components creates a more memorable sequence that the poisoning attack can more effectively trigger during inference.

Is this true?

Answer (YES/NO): NO